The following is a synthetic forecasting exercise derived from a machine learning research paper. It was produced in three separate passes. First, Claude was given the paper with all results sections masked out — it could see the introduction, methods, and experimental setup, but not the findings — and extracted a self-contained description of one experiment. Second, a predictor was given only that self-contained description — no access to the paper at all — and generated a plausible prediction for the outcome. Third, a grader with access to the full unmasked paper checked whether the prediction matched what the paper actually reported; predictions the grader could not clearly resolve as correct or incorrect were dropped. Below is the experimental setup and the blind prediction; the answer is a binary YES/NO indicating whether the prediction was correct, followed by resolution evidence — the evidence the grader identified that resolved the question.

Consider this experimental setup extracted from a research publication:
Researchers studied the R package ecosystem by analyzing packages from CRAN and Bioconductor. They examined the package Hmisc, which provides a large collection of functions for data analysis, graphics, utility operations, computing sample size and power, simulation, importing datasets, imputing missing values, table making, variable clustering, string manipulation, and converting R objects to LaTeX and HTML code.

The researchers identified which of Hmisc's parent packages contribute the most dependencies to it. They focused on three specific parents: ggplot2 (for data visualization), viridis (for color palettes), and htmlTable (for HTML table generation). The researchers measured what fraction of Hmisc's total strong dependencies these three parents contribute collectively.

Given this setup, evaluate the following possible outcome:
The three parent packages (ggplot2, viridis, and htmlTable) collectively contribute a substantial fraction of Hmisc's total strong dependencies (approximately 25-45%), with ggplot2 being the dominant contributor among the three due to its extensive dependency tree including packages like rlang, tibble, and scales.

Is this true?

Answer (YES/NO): NO